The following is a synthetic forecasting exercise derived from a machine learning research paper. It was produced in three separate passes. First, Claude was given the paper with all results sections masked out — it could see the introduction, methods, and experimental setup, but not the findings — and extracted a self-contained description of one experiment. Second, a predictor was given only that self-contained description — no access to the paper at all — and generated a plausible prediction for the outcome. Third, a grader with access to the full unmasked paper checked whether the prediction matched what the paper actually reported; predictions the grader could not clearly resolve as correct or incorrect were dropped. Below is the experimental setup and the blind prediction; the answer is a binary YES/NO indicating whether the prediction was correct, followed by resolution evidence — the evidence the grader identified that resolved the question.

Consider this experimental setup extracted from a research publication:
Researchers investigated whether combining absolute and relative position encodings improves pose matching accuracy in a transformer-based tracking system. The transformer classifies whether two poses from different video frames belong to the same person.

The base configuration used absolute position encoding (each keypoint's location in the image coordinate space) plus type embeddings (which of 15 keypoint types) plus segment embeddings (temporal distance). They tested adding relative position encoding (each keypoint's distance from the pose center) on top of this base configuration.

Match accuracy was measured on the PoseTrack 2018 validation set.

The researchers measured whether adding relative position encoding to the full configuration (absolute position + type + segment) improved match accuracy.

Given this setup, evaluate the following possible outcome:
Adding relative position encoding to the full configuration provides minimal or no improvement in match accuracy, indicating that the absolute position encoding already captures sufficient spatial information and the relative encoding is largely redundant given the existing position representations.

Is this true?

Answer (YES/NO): NO